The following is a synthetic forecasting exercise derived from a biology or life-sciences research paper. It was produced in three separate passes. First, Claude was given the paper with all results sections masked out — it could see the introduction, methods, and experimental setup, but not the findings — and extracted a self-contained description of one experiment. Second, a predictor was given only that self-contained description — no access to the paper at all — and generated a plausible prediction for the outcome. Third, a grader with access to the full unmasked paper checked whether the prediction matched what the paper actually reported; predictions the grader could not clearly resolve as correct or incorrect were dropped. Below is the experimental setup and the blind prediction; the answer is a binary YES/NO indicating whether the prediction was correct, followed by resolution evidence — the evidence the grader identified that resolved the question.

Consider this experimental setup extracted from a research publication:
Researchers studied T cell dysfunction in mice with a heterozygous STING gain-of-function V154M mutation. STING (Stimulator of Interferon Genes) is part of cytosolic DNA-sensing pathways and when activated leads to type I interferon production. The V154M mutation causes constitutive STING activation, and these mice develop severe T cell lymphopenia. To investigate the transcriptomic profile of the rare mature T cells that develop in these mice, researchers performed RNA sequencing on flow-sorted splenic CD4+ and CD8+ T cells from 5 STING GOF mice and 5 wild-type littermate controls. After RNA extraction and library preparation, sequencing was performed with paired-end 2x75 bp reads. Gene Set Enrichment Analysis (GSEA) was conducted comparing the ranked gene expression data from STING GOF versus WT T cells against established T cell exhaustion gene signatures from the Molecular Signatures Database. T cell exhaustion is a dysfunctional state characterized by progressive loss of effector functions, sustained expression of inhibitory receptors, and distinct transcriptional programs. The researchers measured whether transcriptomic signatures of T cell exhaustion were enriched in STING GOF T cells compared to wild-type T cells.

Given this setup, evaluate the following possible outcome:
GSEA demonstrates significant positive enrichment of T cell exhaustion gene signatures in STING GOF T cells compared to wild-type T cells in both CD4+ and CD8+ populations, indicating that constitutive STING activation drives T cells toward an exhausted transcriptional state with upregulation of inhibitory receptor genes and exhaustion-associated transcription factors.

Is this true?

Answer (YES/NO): NO